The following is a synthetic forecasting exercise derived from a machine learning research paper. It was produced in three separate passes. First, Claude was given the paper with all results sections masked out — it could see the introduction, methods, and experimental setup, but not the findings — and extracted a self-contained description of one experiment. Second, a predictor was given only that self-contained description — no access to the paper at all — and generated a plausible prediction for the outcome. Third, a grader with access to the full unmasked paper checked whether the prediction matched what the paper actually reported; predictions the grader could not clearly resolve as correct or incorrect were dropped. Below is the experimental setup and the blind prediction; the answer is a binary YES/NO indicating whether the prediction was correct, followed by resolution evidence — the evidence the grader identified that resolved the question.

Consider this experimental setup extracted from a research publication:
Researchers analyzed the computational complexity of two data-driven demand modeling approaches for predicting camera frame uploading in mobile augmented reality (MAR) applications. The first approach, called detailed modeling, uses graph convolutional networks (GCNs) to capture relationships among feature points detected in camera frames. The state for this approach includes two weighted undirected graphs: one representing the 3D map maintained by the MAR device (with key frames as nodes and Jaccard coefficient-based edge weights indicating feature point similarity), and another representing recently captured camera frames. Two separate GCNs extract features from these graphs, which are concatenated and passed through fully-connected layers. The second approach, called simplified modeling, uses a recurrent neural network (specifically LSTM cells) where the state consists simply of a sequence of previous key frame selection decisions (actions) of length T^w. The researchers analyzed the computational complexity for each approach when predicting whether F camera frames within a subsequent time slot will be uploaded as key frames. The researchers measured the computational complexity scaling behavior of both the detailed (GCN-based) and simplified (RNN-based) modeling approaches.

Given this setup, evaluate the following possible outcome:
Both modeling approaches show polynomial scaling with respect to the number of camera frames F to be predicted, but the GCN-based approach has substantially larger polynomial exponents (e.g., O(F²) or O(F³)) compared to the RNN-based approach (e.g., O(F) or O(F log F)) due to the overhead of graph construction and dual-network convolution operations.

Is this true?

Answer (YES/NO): NO